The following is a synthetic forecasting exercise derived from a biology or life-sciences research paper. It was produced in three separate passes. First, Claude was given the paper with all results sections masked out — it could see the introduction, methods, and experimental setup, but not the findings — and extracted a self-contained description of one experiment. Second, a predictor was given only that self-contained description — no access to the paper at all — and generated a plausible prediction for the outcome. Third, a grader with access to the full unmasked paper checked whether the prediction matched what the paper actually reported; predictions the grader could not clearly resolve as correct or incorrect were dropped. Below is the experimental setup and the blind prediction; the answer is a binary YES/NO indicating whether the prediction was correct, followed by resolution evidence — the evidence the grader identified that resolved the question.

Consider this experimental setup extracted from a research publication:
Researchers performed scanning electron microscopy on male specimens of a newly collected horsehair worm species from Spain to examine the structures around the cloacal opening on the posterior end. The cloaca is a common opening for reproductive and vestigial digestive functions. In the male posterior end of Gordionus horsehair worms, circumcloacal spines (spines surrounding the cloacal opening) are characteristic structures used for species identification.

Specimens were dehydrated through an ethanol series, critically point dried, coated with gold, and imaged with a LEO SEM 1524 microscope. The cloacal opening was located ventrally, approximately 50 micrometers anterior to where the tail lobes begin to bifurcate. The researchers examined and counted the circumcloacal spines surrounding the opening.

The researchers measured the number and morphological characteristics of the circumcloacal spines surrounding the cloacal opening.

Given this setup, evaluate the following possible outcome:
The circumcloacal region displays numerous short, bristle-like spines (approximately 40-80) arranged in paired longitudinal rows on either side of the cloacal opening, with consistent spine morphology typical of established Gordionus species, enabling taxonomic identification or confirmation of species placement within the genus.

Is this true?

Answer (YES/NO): NO